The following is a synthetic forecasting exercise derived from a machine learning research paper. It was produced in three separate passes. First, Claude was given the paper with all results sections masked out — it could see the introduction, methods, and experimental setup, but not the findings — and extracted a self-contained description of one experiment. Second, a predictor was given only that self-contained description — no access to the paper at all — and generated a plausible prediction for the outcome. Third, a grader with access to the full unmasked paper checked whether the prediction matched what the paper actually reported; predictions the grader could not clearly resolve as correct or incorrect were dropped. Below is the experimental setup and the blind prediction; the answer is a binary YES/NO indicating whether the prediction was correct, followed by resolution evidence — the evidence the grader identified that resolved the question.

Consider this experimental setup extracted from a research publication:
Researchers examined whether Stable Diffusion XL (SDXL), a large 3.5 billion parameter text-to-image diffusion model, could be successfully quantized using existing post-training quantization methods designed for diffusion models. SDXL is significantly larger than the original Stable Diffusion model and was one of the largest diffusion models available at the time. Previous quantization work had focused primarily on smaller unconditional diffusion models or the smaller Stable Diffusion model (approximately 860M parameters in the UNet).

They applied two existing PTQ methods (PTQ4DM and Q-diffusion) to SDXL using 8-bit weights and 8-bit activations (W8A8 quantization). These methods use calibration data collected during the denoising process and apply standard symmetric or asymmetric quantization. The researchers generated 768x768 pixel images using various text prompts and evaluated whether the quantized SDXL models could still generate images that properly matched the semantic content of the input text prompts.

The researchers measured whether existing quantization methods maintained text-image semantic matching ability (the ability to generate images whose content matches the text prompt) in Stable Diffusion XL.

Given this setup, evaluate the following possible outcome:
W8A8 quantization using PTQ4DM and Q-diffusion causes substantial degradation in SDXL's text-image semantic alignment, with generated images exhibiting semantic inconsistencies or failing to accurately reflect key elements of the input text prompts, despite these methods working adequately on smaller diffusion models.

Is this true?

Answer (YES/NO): YES